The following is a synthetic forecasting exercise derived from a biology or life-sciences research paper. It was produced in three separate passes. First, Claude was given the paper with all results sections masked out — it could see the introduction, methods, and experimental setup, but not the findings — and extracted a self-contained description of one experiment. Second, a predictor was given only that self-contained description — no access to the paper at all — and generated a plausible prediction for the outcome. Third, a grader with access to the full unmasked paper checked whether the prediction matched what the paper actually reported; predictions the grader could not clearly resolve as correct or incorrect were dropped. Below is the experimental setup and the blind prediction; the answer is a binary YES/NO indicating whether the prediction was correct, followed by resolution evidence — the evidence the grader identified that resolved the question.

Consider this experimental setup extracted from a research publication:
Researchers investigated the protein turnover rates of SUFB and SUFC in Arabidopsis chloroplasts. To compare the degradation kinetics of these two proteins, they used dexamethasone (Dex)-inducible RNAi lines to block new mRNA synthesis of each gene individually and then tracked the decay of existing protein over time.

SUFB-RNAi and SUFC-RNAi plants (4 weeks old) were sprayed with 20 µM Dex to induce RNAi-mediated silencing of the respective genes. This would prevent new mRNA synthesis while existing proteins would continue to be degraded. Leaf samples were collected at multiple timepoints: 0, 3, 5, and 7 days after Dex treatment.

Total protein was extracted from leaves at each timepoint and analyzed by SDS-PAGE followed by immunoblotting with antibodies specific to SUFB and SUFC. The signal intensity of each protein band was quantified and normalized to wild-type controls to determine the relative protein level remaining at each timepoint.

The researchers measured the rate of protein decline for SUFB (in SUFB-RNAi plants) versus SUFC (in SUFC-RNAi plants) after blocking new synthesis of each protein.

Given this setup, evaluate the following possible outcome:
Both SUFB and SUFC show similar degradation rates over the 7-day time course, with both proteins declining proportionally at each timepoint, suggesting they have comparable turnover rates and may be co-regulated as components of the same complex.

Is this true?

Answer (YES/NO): NO